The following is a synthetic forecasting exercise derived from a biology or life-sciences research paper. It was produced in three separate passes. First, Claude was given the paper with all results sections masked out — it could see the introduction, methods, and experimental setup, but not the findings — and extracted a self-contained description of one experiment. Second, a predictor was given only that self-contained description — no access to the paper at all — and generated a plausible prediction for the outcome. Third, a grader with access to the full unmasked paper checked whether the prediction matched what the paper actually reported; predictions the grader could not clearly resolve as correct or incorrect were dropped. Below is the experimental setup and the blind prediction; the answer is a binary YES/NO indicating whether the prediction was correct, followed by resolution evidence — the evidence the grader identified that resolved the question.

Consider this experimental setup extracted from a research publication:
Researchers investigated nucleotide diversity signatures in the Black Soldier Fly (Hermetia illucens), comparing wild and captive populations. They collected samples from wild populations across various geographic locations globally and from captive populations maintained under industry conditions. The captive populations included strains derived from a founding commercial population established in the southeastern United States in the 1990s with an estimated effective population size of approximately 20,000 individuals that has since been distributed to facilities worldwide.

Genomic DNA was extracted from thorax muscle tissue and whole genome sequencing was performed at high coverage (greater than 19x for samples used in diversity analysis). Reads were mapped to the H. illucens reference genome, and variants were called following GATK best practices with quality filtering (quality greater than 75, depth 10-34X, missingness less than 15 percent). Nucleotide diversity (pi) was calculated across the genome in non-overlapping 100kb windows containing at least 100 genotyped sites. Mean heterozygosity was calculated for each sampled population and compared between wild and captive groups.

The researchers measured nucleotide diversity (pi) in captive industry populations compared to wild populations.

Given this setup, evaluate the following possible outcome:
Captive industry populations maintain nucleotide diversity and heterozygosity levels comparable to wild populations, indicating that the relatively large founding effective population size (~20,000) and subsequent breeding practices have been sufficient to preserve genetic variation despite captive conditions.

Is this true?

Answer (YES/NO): NO